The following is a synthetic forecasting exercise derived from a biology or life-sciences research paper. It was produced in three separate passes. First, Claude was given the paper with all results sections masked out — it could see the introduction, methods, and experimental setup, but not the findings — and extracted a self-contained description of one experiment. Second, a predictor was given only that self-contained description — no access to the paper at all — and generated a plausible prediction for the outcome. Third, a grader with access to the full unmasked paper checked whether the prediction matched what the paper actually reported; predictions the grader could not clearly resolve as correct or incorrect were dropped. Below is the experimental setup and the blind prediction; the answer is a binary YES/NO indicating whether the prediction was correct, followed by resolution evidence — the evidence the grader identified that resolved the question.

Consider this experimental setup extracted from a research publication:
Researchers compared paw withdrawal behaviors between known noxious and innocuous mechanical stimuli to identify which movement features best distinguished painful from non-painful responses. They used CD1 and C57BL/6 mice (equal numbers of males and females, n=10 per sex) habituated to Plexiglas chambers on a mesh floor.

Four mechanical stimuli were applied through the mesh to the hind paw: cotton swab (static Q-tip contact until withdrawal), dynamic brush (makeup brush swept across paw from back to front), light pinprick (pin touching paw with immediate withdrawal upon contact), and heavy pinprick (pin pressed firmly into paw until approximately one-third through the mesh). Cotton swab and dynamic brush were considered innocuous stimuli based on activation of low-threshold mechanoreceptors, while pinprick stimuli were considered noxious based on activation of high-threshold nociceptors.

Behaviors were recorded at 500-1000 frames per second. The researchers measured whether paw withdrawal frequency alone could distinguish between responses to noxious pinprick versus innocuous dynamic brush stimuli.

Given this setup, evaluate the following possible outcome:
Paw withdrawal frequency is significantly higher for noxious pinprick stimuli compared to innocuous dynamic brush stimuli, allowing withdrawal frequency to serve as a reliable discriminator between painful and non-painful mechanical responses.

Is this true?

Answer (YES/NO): NO